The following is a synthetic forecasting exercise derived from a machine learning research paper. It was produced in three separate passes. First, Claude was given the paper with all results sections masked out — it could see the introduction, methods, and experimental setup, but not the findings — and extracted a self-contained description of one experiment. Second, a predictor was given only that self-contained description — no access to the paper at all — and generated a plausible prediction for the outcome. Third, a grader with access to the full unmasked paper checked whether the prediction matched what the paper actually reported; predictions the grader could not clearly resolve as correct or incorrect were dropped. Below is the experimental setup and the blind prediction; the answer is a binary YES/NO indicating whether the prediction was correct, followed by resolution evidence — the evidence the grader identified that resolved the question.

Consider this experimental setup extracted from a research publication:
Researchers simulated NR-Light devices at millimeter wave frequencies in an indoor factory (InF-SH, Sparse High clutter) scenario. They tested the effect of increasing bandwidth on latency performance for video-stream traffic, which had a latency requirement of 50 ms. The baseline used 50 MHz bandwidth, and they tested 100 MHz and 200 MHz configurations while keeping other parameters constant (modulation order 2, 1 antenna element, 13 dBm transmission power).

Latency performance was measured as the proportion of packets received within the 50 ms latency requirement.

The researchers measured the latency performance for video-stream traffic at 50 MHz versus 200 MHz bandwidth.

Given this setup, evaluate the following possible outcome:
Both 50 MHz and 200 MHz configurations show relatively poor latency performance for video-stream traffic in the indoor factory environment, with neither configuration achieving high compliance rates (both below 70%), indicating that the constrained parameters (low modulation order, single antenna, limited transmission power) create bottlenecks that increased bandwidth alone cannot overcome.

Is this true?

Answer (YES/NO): NO